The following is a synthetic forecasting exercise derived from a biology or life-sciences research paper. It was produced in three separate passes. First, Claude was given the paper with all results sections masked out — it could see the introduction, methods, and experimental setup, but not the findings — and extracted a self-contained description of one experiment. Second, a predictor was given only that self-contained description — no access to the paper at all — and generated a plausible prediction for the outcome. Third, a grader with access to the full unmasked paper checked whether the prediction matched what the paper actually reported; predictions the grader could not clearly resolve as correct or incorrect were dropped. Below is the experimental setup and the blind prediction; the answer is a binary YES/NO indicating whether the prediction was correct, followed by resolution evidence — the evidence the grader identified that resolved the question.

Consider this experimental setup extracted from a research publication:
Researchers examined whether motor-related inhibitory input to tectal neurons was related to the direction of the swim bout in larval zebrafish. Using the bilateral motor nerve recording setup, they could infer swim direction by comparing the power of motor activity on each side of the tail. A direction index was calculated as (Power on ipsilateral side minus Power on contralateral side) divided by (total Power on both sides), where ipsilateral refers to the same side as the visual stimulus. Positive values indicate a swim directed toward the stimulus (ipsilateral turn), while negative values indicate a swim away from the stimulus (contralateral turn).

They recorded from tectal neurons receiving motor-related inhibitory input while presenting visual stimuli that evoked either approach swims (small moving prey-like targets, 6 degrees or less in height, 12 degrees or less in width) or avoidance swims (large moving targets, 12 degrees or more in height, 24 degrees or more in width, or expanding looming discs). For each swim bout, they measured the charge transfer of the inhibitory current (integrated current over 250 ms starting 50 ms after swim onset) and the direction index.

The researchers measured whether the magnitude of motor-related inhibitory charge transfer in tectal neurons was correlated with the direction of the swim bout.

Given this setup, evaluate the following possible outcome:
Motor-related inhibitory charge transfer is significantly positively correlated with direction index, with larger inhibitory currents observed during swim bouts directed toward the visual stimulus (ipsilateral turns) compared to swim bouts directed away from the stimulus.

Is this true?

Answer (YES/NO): NO